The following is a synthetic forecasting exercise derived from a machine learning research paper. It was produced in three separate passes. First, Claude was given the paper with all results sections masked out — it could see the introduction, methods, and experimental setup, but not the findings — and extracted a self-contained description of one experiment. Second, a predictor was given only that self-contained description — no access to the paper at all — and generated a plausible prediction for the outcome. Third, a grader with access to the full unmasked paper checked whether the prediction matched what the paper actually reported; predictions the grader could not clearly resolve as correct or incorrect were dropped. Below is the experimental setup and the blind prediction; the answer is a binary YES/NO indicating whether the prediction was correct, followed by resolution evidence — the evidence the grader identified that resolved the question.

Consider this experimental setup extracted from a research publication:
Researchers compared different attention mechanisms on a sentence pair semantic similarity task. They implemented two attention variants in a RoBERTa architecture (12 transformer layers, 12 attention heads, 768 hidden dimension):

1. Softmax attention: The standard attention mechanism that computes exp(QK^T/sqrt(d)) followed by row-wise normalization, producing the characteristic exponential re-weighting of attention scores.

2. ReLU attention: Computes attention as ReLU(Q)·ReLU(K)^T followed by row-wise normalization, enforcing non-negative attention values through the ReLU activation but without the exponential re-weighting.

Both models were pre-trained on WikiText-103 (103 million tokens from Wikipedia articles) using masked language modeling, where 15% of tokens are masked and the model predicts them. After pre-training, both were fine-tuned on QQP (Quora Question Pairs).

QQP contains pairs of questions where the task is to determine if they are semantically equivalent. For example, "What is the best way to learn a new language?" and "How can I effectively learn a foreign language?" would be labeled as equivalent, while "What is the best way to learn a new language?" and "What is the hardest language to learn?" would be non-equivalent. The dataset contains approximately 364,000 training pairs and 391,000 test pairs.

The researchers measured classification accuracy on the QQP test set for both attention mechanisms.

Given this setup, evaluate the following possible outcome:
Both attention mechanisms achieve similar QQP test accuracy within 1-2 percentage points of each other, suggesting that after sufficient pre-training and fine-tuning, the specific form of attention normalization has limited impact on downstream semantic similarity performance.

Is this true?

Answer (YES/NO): YES